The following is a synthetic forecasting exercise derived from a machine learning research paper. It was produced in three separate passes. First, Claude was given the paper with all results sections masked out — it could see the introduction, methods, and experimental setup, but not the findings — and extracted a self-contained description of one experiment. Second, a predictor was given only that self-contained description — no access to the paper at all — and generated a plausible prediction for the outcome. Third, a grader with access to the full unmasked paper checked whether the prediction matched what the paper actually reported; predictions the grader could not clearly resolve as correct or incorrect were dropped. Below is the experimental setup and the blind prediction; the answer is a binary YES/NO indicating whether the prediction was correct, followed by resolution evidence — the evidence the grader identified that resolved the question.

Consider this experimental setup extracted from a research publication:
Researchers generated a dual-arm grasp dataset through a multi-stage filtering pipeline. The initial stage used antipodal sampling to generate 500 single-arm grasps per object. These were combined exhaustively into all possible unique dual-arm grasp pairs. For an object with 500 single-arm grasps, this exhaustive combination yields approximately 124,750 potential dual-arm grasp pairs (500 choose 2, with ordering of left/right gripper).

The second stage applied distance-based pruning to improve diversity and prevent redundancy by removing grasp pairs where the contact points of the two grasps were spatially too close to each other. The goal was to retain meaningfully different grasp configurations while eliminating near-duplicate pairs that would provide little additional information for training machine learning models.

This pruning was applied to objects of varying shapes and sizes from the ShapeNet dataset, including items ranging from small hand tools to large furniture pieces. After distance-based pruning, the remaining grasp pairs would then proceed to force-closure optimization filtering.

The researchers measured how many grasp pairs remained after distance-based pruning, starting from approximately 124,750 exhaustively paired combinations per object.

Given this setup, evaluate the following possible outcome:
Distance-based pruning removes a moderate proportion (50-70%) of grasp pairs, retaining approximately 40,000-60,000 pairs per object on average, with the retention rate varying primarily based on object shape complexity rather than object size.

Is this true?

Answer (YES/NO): NO